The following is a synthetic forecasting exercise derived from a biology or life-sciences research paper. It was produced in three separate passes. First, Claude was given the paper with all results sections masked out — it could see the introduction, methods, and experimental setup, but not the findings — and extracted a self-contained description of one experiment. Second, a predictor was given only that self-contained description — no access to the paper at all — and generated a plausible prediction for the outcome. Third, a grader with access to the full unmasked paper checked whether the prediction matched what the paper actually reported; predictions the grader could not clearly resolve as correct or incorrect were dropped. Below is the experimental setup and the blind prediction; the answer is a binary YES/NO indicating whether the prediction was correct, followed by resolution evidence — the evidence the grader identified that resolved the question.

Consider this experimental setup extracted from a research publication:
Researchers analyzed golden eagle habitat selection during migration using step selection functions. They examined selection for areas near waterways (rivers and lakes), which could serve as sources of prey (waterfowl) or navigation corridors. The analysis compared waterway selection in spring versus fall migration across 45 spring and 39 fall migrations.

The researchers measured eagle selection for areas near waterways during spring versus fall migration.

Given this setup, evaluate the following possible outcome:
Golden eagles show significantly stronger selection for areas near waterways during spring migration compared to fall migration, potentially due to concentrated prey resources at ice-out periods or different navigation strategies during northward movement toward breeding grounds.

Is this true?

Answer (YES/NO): YES